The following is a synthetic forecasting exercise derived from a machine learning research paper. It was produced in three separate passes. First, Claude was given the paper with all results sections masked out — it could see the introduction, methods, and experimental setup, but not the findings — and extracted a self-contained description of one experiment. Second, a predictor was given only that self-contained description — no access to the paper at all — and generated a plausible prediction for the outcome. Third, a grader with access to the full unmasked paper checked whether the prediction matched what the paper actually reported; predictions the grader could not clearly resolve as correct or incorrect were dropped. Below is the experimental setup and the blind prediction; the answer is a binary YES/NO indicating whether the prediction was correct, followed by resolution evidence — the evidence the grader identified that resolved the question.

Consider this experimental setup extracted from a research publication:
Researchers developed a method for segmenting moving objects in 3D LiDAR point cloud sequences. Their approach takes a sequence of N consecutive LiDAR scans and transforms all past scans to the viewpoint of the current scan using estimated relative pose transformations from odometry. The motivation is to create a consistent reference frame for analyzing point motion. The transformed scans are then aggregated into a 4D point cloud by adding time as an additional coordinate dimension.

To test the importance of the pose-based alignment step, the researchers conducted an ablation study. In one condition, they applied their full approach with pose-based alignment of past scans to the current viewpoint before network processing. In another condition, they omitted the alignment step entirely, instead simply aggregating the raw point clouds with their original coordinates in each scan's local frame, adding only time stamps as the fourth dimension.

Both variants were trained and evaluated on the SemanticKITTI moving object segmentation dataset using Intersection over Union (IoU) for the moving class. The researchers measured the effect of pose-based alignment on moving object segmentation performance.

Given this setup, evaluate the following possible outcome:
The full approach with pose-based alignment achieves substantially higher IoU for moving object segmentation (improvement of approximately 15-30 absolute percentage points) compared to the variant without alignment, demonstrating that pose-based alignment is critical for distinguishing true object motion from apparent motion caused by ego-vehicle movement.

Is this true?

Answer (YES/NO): NO